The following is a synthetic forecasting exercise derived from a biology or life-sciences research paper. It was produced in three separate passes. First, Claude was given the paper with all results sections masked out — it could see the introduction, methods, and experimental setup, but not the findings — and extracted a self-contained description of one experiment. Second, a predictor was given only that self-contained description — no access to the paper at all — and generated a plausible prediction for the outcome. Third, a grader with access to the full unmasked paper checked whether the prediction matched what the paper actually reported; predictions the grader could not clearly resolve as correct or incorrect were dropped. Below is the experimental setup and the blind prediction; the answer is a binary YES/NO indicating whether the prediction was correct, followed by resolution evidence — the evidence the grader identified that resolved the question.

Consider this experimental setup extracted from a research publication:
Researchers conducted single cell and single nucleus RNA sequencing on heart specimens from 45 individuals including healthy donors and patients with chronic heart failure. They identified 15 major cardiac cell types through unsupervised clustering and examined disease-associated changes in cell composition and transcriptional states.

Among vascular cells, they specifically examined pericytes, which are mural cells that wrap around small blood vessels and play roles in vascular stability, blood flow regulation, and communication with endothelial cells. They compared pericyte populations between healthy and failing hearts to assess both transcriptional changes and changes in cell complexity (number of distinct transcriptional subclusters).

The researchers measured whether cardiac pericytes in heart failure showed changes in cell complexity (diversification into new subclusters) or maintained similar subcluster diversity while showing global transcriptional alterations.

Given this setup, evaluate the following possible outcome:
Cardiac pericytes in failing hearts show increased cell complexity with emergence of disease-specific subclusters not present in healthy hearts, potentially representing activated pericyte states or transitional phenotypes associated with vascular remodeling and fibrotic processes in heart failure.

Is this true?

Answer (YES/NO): NO